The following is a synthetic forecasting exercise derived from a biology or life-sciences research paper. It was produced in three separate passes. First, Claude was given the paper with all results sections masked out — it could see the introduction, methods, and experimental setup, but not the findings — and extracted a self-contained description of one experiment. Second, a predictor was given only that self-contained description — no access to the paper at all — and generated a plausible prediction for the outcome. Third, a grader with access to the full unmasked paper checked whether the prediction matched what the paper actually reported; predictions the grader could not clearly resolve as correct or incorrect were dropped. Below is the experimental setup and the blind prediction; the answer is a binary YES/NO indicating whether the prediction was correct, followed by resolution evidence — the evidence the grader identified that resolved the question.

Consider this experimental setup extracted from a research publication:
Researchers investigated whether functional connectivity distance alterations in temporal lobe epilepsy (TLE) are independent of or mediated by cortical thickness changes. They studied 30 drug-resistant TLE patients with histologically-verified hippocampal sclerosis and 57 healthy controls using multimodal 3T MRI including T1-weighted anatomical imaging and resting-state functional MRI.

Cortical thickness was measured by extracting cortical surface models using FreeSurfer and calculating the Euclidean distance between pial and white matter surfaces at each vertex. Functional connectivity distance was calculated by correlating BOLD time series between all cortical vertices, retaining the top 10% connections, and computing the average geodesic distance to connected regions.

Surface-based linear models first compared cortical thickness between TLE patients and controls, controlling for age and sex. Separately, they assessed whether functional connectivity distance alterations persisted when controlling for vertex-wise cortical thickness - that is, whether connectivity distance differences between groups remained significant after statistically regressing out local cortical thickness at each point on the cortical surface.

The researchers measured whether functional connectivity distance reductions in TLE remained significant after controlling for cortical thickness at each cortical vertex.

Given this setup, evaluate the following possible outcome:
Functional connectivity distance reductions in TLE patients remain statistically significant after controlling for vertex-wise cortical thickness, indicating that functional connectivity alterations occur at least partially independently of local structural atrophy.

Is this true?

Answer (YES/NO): YES